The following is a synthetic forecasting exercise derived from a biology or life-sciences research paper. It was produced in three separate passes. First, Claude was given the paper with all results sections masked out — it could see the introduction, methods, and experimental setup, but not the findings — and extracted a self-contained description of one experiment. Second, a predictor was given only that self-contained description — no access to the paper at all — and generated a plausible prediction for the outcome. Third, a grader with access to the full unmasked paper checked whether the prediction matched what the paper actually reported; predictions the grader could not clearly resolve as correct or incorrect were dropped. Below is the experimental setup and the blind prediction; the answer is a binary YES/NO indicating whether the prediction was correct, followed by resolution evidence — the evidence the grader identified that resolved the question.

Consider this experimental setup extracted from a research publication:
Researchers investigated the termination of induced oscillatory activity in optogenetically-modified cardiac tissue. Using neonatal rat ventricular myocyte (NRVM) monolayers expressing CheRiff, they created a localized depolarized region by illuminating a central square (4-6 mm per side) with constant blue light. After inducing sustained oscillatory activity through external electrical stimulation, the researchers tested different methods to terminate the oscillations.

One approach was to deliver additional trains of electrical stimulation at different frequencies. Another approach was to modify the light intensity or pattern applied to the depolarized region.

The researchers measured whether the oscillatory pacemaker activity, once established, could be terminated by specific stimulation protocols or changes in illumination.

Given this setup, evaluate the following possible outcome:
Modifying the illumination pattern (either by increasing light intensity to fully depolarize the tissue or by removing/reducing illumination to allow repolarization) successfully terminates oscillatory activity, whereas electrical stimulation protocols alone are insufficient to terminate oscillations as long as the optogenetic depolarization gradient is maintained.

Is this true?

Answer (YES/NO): NO